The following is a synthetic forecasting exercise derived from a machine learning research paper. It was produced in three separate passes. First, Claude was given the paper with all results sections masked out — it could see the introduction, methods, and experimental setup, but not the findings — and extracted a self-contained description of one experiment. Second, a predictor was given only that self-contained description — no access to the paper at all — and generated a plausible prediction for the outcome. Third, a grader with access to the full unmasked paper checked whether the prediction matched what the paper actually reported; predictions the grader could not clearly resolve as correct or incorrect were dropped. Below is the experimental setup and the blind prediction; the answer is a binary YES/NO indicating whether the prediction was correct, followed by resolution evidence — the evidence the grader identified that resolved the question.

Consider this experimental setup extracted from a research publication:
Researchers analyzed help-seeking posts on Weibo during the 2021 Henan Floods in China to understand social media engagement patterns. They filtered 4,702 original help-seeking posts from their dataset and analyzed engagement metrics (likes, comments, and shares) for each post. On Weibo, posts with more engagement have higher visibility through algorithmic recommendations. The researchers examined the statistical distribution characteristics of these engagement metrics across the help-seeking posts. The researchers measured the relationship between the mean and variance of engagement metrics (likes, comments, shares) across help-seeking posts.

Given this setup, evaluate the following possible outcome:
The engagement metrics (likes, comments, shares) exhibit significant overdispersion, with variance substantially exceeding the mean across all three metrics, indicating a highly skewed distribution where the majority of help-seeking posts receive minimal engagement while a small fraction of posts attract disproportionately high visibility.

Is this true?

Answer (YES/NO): YES